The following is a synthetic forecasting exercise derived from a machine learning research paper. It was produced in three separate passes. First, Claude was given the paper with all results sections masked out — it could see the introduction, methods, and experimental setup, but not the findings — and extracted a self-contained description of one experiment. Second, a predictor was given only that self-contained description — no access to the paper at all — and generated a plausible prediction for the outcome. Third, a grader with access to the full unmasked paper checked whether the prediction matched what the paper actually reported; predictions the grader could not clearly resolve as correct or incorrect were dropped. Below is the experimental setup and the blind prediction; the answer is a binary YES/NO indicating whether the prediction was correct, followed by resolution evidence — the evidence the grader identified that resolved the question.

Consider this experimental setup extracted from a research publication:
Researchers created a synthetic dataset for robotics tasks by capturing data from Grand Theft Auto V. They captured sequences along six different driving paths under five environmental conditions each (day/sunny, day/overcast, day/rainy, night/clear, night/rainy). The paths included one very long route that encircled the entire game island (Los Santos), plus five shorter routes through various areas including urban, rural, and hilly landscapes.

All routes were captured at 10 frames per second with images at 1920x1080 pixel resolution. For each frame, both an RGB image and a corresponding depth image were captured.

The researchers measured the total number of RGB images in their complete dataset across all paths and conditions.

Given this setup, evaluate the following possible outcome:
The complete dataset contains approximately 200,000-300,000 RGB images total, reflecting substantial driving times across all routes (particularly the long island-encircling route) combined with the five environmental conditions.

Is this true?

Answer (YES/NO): NO